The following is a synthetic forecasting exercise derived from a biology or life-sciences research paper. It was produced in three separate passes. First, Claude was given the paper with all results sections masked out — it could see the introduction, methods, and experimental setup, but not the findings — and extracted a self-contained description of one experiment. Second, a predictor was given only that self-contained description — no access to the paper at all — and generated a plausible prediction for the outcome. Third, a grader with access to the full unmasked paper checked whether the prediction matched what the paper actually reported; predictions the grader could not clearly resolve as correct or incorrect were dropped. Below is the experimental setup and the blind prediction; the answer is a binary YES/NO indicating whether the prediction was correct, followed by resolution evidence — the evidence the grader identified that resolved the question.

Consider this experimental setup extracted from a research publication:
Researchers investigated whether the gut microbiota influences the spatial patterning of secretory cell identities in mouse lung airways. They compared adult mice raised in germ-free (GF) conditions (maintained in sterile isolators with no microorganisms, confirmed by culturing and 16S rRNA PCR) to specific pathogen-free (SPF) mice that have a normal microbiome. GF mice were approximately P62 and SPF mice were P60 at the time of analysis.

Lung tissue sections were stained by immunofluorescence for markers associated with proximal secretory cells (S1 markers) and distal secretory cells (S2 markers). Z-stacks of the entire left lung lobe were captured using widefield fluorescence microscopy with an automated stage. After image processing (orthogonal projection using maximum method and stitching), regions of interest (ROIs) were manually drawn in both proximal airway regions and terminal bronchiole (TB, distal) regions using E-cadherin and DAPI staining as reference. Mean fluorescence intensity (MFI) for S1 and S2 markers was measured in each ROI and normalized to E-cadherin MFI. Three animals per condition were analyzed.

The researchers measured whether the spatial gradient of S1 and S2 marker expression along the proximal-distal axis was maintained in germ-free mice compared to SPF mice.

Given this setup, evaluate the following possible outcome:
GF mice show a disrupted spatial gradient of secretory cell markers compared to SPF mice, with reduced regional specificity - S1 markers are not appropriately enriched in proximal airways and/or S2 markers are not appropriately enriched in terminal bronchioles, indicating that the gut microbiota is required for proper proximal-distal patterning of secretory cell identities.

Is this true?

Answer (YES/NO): NO